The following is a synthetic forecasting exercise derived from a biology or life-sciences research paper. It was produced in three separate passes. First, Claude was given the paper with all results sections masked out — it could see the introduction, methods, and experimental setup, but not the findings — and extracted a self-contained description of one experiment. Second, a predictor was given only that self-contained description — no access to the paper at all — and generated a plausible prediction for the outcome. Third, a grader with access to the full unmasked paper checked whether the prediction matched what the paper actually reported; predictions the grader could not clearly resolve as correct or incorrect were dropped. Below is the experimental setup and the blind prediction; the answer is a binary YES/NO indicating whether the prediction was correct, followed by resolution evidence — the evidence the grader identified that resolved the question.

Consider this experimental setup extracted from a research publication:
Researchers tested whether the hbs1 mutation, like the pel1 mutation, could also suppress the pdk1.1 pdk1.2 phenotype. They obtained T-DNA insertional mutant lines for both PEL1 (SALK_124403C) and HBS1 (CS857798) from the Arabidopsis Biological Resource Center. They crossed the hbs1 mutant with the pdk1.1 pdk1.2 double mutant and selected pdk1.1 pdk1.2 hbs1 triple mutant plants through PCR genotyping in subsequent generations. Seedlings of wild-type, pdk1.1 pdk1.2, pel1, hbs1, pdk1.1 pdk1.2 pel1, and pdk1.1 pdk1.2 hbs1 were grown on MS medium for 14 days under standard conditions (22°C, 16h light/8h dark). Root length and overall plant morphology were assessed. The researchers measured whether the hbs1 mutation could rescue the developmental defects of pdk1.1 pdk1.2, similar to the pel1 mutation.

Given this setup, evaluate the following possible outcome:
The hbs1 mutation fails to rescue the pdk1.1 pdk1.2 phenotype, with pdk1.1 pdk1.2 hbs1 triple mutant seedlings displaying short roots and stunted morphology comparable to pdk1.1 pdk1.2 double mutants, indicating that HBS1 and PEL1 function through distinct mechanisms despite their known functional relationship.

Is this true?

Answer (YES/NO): NO